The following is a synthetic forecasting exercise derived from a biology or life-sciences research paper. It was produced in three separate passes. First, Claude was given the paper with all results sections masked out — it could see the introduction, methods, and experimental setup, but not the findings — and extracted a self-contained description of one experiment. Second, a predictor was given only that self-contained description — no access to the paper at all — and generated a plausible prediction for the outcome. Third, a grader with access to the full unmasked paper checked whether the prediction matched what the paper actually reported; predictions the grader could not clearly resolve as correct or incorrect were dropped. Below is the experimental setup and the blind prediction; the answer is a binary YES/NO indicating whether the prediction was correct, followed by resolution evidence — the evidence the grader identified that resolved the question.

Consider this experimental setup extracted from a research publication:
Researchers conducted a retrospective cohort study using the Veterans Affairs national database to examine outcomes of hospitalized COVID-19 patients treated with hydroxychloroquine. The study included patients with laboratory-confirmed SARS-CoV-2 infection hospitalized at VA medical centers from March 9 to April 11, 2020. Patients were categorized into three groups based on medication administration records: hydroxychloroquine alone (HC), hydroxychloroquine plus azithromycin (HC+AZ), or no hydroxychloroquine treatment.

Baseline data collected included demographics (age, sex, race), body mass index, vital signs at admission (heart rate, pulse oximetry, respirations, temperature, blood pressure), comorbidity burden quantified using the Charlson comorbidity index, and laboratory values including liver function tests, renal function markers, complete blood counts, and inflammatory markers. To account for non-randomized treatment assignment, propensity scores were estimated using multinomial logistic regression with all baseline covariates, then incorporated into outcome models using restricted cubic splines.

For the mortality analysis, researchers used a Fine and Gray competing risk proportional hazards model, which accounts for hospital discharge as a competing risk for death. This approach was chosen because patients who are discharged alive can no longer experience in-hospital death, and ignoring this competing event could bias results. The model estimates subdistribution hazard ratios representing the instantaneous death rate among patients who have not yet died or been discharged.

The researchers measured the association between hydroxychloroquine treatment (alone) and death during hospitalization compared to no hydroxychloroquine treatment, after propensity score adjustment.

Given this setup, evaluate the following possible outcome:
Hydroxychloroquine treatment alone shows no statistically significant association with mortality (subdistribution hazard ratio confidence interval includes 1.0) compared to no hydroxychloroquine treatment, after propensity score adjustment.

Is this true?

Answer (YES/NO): NO